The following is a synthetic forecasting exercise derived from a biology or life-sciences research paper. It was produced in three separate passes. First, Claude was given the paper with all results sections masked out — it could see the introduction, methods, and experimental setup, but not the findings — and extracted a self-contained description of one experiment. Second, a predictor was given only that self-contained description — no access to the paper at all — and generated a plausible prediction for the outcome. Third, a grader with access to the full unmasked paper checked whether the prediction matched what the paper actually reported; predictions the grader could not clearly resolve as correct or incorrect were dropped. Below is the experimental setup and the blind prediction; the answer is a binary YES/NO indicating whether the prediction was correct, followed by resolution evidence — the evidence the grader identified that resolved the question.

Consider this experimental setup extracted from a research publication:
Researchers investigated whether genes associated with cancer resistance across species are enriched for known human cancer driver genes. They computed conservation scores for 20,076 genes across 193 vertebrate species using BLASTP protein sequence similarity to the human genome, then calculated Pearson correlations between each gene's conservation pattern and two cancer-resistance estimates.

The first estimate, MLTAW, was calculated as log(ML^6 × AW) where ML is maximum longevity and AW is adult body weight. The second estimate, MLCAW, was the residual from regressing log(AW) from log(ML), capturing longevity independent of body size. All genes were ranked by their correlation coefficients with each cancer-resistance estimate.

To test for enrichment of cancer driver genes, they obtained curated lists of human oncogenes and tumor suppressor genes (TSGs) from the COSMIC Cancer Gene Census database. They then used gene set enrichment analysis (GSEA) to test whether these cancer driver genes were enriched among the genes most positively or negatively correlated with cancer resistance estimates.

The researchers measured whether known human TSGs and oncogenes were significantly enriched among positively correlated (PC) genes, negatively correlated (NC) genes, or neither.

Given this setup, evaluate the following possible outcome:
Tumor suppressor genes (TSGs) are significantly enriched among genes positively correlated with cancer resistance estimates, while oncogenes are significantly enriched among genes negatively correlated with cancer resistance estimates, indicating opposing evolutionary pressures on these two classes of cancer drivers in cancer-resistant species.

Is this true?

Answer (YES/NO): NO